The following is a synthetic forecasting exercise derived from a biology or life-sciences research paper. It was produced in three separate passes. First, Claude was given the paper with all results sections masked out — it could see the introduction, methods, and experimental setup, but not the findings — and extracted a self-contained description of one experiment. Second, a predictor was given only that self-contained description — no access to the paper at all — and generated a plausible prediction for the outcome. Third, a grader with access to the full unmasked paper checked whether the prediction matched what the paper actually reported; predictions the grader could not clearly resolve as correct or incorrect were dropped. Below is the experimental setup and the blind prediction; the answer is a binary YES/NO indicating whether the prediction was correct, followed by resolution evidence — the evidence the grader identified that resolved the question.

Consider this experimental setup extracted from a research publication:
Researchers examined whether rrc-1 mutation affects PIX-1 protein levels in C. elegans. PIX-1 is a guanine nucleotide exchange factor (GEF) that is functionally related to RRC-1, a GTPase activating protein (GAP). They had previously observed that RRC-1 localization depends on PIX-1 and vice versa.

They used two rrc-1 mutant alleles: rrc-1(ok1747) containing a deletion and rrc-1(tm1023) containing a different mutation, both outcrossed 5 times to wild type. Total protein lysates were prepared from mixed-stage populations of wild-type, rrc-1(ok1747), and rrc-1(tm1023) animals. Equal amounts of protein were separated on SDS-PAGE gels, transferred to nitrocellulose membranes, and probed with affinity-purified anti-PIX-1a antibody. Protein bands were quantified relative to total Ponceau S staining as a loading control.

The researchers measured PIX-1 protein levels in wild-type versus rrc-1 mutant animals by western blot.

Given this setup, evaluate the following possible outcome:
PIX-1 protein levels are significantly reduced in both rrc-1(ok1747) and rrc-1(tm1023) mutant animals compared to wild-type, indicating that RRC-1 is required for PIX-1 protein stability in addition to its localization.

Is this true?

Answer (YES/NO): NO